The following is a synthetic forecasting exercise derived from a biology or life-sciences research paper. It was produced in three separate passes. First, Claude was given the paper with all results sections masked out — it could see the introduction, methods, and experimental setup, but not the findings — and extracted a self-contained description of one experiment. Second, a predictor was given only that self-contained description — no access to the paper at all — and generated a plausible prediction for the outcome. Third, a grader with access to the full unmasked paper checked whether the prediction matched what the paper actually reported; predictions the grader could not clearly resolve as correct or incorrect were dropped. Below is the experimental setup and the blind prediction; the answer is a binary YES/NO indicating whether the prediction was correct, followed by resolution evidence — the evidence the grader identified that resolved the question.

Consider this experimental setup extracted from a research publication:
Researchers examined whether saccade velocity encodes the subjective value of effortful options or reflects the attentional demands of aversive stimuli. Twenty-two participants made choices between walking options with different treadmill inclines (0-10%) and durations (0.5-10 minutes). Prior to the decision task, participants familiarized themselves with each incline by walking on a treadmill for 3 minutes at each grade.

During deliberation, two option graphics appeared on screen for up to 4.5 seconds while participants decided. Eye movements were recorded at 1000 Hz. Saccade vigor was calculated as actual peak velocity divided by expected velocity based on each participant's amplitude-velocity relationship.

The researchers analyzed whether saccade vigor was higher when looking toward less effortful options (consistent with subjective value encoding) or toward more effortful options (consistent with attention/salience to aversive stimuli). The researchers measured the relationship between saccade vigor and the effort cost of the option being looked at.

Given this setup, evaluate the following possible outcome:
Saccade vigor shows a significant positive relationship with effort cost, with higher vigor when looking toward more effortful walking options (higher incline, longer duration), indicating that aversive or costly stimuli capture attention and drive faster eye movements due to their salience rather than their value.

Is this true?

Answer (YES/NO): NO